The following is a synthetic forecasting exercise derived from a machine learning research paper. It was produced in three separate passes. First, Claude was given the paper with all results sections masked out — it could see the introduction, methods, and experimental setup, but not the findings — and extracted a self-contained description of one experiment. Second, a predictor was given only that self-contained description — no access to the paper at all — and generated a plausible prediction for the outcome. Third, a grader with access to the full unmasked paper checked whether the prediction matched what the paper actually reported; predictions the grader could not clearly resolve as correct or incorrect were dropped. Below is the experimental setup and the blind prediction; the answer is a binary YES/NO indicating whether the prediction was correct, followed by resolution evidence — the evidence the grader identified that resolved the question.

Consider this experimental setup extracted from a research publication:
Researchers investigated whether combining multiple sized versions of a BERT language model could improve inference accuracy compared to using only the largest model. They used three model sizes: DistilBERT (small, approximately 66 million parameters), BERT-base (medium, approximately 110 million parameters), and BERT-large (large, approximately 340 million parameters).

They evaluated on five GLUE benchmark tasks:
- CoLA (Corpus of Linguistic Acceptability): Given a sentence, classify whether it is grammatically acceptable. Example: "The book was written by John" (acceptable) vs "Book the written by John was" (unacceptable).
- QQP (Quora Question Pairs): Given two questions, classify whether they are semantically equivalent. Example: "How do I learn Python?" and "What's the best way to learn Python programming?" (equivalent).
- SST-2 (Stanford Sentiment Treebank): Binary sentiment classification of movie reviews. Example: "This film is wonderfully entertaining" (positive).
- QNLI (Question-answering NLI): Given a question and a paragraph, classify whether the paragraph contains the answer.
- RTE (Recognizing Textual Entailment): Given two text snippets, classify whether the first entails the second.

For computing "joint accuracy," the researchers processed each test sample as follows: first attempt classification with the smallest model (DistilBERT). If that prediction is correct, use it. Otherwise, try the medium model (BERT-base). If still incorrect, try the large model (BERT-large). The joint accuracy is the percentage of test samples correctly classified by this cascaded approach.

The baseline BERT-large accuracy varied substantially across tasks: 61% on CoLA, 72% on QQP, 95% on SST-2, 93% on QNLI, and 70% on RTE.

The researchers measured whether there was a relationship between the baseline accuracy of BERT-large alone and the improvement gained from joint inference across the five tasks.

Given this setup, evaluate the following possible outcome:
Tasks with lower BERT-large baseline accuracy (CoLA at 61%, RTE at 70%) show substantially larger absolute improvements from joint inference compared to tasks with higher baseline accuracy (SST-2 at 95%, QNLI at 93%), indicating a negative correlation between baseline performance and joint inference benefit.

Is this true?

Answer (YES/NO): YES